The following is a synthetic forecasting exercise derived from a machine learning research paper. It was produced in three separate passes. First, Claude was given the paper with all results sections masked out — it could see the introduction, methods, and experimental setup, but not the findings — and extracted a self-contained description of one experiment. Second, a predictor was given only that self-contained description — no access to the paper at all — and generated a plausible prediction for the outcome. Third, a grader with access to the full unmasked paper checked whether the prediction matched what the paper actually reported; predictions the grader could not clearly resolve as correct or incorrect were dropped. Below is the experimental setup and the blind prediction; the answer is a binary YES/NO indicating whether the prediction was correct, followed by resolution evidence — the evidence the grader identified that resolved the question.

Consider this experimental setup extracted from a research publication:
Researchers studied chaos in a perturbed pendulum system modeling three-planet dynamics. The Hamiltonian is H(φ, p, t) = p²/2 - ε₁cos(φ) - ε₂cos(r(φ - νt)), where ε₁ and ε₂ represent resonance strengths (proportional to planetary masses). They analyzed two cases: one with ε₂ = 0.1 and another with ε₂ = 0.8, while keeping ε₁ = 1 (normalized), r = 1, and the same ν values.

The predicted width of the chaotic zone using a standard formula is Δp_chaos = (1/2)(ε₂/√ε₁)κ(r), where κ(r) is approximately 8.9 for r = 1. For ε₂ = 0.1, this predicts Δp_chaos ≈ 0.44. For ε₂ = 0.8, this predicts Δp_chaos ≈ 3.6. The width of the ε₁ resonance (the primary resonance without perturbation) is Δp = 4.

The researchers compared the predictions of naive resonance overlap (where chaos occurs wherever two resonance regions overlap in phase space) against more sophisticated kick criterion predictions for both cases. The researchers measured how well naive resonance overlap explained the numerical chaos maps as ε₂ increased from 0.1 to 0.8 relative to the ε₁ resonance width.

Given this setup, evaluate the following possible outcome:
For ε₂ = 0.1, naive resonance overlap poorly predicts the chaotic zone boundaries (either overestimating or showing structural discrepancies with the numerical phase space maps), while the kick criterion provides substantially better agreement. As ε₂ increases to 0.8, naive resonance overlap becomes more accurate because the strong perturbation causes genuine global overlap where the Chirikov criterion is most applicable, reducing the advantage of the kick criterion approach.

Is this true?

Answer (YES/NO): YES